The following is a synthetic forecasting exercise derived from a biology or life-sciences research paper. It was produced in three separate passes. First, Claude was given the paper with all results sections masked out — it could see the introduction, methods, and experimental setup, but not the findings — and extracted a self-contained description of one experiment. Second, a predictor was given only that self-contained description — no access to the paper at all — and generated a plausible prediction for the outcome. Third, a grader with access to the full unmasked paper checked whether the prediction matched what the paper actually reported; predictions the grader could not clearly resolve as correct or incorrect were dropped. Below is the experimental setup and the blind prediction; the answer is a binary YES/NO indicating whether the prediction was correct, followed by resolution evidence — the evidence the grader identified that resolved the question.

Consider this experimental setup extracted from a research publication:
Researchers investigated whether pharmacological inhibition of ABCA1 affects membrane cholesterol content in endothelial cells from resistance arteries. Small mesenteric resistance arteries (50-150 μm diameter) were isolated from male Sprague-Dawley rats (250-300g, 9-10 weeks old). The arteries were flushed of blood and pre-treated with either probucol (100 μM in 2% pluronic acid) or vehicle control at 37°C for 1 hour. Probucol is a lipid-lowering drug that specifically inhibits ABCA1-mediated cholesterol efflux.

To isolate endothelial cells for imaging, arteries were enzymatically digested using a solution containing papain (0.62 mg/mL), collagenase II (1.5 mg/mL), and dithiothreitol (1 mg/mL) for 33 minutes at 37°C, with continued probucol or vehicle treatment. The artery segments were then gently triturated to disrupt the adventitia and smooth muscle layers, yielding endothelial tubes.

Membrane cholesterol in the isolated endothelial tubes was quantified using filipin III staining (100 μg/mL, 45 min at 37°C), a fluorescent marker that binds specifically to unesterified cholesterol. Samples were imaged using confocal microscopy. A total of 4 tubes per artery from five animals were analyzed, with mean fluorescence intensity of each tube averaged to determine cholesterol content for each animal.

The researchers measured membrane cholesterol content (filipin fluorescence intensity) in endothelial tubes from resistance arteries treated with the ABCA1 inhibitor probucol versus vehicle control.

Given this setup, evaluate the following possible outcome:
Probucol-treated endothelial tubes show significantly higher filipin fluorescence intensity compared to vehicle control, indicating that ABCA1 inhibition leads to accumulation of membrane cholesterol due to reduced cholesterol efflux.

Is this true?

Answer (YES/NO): YES